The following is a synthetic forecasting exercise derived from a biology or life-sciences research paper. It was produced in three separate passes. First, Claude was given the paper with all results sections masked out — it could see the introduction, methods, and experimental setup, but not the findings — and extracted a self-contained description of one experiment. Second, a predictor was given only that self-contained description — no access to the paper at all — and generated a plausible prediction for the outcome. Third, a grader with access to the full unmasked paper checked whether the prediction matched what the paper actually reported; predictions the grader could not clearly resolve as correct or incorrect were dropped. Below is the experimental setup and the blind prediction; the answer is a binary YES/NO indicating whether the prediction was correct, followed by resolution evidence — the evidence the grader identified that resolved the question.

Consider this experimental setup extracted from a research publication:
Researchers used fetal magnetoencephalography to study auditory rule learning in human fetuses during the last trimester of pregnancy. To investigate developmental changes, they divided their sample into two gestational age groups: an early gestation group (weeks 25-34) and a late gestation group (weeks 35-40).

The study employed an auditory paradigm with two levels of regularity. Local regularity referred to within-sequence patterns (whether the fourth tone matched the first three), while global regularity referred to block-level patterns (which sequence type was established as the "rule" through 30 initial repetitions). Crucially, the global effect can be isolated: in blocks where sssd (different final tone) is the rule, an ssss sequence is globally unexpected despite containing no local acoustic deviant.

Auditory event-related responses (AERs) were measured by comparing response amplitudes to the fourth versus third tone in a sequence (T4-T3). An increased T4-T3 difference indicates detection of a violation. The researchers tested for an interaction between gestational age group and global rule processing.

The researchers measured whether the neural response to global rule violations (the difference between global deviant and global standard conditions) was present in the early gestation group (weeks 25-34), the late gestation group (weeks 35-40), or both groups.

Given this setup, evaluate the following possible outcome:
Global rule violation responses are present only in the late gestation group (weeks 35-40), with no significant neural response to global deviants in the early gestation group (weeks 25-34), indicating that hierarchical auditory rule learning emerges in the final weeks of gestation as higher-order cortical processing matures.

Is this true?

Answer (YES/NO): YES